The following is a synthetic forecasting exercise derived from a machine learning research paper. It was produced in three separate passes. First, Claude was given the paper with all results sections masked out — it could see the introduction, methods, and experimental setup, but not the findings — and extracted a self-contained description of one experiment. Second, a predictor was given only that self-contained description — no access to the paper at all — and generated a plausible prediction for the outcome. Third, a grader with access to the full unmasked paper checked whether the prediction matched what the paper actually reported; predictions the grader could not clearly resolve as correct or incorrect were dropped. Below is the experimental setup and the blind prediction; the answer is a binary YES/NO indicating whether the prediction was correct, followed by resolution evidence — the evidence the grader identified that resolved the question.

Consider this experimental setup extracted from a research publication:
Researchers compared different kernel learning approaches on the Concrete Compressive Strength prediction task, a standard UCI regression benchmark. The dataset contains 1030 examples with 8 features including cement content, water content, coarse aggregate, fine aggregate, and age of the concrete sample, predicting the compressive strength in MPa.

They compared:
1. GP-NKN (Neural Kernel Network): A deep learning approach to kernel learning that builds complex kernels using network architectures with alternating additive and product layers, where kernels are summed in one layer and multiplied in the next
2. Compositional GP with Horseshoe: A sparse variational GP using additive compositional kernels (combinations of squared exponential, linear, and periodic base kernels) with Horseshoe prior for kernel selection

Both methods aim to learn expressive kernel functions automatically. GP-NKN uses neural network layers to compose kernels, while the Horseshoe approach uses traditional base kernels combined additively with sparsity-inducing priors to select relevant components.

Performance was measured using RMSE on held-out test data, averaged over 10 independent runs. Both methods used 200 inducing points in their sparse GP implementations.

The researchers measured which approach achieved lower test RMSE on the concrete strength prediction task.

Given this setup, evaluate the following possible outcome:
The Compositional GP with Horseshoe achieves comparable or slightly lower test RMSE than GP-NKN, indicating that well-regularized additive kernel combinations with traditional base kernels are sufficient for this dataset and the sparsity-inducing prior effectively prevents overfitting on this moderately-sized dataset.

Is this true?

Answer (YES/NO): NO